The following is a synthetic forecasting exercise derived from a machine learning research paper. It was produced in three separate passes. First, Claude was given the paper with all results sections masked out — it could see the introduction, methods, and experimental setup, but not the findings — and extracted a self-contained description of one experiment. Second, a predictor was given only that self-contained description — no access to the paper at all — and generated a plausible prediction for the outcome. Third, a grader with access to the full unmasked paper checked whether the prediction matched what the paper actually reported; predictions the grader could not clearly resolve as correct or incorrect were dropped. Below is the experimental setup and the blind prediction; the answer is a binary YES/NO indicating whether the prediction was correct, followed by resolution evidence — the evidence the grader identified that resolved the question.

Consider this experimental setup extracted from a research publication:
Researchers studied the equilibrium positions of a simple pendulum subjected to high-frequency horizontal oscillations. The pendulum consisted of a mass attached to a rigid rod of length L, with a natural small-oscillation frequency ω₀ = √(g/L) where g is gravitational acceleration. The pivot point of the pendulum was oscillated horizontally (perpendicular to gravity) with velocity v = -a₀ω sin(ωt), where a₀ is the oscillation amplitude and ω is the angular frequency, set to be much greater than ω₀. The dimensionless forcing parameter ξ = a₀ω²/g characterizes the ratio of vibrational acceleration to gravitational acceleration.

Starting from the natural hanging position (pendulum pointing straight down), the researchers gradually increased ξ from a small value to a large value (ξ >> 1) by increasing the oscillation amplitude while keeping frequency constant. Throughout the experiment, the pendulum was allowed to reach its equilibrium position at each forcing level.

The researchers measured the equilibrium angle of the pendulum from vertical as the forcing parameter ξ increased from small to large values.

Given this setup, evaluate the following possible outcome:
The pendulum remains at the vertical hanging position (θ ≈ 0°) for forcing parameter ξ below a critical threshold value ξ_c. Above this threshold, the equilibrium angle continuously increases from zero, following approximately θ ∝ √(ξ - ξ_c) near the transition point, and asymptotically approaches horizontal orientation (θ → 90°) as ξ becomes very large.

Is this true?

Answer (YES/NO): NO